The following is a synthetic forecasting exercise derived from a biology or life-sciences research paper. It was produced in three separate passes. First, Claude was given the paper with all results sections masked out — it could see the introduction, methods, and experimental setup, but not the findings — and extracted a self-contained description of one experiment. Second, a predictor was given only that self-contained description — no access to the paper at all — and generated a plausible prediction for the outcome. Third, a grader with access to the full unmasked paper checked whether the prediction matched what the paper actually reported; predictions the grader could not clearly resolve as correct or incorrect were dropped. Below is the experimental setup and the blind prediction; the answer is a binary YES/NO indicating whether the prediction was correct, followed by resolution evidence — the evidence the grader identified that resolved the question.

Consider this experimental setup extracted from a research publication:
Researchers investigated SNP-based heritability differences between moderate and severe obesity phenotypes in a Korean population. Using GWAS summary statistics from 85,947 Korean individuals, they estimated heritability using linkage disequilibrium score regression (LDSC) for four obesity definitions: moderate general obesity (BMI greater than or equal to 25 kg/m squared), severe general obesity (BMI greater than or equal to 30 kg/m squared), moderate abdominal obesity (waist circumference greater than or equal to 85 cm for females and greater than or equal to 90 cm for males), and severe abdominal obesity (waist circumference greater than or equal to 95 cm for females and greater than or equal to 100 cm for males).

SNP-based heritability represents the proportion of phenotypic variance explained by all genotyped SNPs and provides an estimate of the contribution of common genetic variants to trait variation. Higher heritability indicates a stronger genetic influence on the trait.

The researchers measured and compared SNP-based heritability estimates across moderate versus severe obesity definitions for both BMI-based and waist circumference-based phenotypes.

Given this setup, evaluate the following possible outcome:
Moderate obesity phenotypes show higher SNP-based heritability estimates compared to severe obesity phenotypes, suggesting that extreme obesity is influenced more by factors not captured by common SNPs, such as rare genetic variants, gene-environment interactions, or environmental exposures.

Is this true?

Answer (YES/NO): YES